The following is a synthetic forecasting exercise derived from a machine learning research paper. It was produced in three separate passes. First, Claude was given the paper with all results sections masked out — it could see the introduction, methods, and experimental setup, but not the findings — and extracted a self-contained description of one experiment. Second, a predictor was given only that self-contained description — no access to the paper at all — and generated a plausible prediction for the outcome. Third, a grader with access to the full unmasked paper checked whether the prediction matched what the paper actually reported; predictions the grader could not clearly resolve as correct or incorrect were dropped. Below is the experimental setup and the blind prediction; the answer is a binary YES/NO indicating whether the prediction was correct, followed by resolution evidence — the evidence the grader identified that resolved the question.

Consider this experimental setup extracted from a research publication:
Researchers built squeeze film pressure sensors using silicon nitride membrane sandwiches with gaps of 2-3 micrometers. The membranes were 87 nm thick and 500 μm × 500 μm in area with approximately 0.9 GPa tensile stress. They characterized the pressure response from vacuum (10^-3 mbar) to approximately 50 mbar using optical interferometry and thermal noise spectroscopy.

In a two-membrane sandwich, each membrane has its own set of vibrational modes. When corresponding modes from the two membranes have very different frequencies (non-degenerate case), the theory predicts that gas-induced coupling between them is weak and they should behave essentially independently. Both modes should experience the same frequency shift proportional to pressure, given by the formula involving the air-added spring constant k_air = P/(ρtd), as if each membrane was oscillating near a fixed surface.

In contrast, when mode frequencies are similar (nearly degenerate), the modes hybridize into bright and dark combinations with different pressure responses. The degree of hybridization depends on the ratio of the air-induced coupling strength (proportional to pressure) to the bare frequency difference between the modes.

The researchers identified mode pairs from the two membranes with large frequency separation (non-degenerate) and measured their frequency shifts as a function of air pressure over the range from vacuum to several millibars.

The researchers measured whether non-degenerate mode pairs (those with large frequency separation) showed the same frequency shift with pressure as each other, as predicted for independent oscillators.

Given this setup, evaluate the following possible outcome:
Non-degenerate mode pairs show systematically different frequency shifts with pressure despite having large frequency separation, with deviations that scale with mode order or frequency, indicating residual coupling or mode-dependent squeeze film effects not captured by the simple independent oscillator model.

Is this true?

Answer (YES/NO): NO